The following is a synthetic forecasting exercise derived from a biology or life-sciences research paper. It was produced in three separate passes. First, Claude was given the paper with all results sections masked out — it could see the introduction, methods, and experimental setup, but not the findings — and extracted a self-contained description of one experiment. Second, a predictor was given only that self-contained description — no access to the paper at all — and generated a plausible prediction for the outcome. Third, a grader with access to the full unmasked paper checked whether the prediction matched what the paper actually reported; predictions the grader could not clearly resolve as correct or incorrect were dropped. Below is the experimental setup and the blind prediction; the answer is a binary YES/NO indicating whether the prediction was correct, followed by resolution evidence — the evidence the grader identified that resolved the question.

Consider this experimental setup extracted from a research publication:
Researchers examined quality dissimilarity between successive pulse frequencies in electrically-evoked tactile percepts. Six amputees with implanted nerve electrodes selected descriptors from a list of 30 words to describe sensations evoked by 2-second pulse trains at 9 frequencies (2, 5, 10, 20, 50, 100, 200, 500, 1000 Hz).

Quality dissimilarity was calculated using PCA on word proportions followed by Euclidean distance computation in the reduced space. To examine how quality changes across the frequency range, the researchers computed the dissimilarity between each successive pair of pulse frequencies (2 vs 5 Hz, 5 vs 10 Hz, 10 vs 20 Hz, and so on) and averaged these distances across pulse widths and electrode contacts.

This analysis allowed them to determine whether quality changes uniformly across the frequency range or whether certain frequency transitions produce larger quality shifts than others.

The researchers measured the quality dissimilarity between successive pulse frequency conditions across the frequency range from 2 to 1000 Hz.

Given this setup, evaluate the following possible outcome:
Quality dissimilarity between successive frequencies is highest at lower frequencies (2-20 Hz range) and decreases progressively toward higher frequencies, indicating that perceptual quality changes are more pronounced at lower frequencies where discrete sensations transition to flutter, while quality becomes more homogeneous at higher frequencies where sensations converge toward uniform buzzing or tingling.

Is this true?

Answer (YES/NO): NO